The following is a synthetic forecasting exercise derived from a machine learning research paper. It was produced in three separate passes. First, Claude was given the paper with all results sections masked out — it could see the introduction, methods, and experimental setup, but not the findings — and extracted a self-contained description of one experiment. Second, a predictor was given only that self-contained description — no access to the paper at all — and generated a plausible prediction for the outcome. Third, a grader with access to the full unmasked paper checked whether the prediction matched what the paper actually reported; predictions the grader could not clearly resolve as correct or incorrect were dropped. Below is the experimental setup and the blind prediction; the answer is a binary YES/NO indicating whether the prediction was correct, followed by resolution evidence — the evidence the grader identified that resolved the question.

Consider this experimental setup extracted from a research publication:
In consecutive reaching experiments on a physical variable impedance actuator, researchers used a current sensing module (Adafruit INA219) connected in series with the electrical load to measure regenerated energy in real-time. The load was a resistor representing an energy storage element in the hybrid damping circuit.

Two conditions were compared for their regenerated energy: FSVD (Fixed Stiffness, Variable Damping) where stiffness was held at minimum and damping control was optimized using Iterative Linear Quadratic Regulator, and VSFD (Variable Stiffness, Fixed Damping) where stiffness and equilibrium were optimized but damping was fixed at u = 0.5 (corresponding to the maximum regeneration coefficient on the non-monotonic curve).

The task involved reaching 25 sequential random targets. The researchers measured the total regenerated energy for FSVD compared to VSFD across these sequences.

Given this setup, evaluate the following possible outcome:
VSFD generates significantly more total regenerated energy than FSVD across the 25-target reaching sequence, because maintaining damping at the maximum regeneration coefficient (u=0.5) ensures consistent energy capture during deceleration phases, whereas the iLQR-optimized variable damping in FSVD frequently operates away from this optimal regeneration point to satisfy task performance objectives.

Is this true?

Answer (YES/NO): YES